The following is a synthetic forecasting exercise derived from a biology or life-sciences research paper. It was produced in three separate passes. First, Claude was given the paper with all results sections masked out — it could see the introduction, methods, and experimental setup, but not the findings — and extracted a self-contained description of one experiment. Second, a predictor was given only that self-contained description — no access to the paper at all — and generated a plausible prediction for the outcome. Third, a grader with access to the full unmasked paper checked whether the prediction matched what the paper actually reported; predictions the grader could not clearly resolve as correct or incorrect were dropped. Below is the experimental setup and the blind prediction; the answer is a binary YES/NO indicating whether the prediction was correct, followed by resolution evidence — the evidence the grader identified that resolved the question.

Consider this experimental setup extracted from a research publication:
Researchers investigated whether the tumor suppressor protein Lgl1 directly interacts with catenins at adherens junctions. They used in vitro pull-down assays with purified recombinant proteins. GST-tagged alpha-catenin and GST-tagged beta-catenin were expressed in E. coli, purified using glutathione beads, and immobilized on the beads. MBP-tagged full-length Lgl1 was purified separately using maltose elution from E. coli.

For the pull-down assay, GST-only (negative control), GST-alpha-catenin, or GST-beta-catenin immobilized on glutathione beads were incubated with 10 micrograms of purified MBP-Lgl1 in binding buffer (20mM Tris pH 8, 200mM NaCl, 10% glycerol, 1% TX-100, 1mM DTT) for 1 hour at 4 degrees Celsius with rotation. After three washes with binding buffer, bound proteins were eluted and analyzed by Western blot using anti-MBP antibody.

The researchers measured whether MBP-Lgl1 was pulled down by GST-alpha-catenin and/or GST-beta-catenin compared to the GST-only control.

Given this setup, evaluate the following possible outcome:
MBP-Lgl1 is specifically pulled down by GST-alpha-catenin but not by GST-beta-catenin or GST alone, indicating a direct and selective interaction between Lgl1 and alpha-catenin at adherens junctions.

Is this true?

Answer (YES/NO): YES